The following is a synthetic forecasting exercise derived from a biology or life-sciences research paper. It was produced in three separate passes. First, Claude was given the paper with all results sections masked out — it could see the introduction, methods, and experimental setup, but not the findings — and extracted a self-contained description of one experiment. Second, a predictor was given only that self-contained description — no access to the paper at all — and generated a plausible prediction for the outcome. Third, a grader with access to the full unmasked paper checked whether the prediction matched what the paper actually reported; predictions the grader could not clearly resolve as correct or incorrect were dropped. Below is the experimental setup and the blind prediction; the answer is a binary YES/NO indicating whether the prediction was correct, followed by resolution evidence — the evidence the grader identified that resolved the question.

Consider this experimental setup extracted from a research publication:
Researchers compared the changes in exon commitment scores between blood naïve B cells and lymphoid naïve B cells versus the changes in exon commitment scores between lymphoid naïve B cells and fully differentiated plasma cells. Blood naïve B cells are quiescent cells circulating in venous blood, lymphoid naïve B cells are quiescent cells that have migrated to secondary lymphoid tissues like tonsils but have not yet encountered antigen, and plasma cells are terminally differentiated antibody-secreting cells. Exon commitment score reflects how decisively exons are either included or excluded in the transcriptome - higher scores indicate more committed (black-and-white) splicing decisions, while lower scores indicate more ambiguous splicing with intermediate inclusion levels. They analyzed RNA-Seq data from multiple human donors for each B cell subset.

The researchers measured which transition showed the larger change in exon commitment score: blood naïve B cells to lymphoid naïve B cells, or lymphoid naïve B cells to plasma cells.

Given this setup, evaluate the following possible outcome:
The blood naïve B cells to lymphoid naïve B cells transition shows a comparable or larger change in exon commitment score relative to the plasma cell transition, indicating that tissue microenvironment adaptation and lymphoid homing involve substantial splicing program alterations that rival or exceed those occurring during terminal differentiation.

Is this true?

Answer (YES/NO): YES